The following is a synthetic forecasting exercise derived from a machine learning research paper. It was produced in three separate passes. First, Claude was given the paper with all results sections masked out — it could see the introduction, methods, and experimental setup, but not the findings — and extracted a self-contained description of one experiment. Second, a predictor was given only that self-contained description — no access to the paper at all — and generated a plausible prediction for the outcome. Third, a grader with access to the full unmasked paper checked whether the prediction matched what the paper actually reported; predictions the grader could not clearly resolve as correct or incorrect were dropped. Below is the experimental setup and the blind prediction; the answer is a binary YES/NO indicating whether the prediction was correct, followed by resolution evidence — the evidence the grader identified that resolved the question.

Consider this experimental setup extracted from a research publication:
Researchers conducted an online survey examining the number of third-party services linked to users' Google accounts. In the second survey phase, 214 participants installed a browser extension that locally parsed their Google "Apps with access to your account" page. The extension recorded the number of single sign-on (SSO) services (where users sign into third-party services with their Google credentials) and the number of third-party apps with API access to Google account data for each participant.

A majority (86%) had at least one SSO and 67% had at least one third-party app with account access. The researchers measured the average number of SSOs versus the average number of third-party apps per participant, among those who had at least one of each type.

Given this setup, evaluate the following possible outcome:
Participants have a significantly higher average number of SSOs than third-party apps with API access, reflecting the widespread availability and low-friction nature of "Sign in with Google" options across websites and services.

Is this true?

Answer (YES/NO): YES